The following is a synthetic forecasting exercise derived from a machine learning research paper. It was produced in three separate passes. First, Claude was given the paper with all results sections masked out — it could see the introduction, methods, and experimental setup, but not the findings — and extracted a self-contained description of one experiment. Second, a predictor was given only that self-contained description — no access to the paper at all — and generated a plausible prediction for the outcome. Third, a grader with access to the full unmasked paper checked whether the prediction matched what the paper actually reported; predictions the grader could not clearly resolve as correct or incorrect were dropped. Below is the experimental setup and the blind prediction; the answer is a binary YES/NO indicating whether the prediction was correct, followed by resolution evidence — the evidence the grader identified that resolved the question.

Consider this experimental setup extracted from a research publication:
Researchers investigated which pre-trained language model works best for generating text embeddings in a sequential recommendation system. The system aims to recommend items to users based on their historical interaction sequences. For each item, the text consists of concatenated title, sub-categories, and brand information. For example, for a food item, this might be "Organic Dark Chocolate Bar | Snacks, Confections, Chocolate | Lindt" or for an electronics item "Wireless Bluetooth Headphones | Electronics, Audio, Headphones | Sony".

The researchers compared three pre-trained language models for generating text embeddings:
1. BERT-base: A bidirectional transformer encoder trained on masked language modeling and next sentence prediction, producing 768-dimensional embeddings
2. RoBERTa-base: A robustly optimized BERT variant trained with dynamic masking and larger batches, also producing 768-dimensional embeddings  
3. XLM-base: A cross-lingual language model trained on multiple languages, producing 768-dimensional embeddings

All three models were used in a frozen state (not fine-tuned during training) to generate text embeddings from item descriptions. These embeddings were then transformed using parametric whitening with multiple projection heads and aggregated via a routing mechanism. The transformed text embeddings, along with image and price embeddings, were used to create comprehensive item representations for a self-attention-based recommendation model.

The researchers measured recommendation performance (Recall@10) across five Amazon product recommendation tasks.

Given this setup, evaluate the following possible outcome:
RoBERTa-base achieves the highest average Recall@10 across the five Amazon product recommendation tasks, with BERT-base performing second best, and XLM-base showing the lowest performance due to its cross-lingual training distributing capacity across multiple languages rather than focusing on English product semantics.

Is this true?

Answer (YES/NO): NO